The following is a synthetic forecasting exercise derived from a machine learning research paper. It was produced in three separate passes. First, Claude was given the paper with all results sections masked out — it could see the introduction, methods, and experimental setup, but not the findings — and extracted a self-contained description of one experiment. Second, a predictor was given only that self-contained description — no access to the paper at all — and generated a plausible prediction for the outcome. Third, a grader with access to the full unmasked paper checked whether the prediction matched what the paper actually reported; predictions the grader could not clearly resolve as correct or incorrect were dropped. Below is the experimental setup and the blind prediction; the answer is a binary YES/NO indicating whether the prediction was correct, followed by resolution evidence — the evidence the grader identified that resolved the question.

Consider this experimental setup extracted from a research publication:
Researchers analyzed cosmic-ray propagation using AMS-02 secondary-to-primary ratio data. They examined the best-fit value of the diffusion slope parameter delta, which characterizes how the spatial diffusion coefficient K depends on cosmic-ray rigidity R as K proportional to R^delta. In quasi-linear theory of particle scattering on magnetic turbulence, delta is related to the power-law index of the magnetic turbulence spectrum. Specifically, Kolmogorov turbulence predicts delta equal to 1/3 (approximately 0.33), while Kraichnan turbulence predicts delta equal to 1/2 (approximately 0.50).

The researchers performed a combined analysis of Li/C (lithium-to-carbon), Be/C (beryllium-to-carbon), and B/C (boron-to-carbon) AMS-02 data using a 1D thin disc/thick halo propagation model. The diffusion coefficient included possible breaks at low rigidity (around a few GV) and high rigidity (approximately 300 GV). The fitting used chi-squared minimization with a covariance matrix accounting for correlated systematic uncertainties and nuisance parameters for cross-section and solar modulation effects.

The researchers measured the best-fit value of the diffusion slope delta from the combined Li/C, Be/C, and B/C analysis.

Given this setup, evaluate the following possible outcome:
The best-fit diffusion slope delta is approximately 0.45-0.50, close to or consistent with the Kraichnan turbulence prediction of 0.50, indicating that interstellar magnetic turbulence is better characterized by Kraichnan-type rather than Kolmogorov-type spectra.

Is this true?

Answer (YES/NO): YES